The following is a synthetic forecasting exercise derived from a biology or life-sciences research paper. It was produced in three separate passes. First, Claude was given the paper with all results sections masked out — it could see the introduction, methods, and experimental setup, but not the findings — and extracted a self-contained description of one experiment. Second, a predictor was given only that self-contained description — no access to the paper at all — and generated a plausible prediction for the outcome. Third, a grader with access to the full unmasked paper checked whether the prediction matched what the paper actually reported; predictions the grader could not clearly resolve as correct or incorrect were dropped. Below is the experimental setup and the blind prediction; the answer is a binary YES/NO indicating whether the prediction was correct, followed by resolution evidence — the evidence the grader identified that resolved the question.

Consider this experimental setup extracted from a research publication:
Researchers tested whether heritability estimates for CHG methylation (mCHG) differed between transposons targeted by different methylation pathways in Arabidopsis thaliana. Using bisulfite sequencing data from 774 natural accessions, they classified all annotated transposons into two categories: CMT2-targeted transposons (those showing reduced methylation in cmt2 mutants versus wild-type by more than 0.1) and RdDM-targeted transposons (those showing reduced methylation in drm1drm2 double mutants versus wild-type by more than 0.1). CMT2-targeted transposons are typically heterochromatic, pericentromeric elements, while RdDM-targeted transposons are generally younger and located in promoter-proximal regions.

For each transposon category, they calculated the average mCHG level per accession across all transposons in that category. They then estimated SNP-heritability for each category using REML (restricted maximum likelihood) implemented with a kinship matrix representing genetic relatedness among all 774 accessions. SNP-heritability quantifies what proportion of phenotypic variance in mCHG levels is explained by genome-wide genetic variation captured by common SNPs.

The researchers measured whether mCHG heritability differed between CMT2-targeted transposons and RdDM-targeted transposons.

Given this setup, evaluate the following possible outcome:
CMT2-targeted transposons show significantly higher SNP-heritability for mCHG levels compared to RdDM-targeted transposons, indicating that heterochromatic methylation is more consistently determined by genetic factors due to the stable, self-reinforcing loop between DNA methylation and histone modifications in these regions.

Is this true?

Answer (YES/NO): NO